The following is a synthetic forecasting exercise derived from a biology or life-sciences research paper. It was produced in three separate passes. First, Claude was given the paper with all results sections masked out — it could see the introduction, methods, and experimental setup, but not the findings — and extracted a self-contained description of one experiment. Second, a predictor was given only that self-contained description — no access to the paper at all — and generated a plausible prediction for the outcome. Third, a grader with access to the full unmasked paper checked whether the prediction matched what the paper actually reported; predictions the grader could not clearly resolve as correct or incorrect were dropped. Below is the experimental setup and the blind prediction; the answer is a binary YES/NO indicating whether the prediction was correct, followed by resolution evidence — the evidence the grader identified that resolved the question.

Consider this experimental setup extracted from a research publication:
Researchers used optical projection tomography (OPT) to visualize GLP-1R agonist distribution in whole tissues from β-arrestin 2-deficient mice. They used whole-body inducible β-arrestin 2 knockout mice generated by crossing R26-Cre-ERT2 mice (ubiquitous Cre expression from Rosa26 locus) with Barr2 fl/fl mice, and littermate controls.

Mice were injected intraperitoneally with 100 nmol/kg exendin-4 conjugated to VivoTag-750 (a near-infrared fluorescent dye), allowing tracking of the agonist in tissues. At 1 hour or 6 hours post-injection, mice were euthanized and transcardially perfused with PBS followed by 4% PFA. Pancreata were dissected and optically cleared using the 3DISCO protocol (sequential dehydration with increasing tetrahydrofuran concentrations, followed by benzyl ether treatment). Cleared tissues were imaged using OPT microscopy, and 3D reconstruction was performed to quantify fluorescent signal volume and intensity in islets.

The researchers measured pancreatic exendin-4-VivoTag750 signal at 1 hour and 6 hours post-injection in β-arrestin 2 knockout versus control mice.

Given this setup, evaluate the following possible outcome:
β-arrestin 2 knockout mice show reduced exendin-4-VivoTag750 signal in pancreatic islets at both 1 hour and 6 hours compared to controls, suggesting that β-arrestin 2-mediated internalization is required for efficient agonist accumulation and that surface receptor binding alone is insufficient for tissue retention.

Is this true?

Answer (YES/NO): NO